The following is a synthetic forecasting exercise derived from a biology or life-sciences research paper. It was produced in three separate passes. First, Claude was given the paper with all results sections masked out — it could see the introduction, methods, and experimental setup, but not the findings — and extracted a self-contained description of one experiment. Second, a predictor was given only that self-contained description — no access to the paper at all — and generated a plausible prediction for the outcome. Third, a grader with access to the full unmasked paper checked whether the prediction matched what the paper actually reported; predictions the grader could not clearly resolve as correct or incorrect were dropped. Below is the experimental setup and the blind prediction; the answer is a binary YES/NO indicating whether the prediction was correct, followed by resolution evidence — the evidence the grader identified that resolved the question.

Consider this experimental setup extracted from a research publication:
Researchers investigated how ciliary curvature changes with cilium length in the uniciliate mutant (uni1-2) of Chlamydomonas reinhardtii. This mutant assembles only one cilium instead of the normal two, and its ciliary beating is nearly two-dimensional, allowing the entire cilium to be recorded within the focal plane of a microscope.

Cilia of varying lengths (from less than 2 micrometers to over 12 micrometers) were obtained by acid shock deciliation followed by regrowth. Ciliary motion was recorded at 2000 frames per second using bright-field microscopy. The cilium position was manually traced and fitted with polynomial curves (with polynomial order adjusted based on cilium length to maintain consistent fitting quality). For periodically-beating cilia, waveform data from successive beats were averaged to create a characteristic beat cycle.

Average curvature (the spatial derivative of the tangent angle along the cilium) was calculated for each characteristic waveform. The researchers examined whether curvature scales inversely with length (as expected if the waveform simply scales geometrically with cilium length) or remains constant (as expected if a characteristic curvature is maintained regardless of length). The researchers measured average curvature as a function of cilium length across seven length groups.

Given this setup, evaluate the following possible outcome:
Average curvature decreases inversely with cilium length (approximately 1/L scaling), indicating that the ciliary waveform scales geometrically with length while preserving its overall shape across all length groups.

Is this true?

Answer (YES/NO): NO